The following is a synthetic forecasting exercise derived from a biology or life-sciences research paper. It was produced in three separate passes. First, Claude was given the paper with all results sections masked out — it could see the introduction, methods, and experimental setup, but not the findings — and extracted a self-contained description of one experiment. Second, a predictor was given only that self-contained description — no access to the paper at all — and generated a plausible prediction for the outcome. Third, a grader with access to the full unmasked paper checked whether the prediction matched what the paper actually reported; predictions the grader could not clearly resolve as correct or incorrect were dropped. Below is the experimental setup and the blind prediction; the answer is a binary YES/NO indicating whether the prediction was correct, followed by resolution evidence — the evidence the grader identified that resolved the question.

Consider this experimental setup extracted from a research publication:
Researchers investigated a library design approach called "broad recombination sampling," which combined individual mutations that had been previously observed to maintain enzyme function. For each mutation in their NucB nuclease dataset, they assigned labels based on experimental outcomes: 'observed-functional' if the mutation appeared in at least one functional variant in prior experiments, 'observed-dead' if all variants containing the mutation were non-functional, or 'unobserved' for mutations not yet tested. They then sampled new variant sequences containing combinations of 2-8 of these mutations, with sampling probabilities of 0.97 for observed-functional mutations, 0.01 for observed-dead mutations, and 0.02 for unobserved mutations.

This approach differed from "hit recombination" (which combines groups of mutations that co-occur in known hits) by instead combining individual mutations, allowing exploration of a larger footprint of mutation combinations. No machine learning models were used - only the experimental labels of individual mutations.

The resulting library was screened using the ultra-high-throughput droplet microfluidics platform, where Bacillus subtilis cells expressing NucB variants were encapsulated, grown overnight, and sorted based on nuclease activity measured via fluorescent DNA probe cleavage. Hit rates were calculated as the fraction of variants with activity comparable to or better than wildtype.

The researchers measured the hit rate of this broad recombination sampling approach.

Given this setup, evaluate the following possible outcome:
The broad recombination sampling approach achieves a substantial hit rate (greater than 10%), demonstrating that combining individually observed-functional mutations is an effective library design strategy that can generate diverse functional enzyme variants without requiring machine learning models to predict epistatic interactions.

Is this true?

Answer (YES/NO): NO